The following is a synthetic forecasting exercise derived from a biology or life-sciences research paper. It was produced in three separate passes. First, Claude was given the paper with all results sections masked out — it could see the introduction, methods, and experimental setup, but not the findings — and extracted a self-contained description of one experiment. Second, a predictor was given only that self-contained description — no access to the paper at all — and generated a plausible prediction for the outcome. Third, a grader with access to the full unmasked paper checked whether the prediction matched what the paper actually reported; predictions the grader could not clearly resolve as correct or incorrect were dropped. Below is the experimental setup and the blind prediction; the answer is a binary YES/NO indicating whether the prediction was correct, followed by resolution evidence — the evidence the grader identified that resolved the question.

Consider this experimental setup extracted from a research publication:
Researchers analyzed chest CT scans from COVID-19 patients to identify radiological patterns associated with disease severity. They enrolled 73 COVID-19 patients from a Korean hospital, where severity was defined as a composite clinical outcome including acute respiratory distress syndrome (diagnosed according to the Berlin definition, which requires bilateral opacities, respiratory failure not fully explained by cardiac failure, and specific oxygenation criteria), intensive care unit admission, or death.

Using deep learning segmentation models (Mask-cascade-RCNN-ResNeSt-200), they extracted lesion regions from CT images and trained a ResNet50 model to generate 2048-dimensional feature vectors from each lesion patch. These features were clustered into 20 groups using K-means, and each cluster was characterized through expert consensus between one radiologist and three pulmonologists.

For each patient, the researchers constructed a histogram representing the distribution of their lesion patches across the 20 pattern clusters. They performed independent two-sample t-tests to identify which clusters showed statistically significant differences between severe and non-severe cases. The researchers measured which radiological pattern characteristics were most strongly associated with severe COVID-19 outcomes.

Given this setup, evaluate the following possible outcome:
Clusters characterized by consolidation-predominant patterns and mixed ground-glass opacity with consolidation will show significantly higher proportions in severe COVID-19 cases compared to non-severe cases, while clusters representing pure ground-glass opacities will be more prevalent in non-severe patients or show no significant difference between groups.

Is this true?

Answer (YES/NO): NO